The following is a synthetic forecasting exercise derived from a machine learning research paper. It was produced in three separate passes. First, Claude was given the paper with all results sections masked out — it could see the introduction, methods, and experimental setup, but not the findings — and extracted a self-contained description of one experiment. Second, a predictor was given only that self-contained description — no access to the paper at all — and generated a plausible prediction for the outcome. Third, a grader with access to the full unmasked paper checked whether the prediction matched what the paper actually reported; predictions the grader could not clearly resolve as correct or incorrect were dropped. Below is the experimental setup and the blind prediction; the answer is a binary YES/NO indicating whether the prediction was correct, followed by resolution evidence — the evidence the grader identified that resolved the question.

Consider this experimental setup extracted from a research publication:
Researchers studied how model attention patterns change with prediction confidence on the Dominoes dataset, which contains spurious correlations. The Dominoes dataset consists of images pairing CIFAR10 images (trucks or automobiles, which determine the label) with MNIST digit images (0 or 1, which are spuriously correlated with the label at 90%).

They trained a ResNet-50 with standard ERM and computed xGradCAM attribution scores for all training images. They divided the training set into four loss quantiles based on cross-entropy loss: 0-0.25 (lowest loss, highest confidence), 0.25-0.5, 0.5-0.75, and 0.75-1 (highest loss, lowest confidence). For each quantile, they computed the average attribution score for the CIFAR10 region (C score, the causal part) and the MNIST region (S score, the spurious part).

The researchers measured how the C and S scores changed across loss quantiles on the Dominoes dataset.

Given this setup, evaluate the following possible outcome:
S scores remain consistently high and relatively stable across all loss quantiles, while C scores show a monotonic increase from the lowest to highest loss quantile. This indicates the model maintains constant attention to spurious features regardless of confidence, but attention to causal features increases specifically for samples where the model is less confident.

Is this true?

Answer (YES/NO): NO